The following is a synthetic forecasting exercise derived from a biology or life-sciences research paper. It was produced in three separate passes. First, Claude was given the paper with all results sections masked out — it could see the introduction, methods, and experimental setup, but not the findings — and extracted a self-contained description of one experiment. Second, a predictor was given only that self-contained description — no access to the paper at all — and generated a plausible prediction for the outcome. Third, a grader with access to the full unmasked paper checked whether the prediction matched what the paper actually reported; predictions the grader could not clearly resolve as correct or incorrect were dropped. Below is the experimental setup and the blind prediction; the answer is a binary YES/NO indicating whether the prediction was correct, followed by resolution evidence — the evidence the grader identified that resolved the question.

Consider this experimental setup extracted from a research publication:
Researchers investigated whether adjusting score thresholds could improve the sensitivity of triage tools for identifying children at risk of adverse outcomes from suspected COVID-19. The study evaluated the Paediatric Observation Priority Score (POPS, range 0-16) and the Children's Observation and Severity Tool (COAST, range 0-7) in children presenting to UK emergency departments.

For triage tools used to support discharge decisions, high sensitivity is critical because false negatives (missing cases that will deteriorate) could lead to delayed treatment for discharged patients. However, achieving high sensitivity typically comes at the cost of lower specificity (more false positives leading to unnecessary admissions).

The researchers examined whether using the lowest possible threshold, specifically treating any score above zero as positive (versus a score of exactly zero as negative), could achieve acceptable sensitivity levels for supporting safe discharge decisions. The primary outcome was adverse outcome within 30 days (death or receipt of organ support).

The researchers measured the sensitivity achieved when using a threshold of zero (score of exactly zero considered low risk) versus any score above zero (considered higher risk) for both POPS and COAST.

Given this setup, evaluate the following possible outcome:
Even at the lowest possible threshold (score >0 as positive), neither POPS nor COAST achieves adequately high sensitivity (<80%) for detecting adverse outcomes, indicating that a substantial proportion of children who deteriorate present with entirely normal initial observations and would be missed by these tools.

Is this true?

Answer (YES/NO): NO